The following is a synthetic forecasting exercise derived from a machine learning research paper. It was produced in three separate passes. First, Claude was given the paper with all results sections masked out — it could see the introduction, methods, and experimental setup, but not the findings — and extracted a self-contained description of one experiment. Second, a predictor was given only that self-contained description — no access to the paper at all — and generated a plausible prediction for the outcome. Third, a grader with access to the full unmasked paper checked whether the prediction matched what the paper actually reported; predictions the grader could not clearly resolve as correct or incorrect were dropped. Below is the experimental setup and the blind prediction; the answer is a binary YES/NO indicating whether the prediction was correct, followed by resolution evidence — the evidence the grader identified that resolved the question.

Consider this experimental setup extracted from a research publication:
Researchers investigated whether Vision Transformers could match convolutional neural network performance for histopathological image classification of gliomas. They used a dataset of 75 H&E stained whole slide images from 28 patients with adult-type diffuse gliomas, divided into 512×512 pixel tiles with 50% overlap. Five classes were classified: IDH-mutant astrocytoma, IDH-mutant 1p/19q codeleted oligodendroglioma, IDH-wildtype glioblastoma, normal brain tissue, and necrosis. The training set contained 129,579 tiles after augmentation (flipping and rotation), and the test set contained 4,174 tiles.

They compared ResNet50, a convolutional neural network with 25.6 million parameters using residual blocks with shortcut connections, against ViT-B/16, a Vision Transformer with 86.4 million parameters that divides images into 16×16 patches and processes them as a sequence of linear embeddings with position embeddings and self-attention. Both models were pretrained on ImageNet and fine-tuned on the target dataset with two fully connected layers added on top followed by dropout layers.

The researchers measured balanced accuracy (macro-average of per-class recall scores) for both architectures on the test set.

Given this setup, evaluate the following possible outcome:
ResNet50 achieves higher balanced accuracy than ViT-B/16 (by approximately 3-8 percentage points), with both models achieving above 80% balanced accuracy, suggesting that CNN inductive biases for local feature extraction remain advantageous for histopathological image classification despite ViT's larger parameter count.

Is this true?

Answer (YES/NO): NO